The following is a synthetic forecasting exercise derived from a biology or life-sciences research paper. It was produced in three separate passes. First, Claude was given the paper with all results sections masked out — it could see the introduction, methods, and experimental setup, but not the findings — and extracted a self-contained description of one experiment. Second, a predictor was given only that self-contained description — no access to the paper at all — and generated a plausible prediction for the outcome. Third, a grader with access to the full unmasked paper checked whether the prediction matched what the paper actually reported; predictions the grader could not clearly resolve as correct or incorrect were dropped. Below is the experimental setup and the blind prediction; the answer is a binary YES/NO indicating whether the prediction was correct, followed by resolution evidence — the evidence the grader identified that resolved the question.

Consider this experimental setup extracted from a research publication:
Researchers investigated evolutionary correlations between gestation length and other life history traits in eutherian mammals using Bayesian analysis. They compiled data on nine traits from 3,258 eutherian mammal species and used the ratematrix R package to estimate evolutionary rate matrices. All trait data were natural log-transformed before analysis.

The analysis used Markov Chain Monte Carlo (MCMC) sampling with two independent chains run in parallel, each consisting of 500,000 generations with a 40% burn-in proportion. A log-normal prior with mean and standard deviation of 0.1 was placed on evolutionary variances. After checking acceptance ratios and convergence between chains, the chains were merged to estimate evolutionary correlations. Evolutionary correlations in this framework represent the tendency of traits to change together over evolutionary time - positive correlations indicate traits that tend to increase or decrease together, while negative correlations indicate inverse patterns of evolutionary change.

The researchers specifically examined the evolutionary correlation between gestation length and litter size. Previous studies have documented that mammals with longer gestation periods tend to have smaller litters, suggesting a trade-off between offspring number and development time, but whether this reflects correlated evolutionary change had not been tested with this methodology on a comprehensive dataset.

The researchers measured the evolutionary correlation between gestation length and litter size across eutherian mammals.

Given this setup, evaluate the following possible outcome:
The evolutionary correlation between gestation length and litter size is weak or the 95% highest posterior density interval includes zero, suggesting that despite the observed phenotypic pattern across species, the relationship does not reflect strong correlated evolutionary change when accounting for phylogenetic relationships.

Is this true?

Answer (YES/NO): NO